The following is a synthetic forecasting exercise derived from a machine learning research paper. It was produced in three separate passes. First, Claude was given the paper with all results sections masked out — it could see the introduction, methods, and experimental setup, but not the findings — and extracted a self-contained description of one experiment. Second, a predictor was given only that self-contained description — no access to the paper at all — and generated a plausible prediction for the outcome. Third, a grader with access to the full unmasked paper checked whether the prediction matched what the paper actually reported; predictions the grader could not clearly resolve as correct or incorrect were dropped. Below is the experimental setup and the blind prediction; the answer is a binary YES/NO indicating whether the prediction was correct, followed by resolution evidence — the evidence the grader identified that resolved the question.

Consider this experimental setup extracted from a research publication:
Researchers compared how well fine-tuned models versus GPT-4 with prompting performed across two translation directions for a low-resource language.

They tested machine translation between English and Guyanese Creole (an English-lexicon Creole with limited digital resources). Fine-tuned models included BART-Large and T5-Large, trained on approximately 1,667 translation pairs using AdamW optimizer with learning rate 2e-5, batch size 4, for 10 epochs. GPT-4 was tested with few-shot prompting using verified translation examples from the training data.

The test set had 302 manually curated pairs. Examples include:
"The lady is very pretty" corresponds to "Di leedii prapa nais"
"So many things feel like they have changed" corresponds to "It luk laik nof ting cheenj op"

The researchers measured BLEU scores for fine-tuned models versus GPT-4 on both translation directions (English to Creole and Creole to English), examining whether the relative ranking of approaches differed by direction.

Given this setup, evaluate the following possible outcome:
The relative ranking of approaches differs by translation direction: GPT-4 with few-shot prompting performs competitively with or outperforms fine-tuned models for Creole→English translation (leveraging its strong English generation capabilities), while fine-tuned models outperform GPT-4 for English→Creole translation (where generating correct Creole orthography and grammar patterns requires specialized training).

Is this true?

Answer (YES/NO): YES